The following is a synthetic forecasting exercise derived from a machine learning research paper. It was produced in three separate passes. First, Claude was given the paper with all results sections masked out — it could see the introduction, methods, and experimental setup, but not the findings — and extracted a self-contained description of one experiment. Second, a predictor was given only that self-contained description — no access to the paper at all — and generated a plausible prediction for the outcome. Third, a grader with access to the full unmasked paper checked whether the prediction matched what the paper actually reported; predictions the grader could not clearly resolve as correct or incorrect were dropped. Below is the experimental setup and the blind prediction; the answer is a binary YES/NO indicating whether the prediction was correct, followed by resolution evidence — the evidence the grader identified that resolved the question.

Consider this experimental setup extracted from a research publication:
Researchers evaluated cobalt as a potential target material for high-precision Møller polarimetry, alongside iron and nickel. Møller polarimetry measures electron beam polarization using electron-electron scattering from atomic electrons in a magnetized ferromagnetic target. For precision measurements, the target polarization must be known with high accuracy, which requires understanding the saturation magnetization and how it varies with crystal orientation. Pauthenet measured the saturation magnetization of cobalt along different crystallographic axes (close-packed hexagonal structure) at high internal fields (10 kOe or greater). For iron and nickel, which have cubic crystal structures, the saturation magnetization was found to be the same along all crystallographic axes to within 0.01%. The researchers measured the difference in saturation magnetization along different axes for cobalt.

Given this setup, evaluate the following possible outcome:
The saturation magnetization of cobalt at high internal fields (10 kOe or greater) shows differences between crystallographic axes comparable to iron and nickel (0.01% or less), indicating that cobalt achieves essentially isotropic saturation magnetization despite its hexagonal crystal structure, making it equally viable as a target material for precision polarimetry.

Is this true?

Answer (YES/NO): NO